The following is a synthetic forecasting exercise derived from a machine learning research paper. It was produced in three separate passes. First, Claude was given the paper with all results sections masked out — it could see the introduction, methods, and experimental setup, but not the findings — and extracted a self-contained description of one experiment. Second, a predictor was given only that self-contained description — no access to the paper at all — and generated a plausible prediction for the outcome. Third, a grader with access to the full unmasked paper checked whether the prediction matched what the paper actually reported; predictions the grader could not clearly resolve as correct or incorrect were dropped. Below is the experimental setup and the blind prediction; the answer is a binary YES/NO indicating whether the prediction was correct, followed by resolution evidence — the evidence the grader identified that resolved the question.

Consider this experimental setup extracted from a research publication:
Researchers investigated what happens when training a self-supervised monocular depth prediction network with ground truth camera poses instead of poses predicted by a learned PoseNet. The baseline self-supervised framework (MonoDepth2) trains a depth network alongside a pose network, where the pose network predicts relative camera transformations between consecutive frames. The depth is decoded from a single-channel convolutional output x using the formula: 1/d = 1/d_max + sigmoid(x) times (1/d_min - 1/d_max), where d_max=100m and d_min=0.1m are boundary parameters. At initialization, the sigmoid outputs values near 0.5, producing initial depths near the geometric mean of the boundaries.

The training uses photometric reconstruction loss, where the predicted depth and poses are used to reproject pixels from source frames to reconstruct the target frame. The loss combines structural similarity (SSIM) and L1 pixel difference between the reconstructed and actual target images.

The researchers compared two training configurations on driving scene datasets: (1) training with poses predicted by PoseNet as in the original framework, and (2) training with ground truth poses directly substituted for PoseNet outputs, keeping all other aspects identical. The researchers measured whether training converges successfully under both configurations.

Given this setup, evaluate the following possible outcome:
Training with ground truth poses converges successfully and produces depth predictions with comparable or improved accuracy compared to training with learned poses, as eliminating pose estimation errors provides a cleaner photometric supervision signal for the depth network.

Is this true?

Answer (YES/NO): NO